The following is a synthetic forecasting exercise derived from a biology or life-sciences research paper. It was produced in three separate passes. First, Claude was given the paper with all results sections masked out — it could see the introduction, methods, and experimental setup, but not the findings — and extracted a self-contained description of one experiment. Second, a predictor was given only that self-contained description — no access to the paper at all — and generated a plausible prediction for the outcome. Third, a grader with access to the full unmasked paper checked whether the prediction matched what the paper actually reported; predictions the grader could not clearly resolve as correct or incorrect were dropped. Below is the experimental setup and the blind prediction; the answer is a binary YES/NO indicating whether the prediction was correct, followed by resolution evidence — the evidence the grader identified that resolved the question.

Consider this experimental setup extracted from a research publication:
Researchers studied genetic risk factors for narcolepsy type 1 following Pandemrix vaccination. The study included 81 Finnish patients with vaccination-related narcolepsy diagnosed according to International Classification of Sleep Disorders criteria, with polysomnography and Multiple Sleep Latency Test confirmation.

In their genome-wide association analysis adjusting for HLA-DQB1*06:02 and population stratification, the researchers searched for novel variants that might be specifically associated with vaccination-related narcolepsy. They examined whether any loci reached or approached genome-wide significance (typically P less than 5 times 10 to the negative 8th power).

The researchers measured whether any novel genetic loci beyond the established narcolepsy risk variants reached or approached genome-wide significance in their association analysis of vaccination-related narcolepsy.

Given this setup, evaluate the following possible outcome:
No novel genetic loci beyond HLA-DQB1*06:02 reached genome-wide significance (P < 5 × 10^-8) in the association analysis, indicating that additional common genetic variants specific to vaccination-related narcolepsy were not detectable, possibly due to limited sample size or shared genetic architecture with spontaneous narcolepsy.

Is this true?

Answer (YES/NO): NO